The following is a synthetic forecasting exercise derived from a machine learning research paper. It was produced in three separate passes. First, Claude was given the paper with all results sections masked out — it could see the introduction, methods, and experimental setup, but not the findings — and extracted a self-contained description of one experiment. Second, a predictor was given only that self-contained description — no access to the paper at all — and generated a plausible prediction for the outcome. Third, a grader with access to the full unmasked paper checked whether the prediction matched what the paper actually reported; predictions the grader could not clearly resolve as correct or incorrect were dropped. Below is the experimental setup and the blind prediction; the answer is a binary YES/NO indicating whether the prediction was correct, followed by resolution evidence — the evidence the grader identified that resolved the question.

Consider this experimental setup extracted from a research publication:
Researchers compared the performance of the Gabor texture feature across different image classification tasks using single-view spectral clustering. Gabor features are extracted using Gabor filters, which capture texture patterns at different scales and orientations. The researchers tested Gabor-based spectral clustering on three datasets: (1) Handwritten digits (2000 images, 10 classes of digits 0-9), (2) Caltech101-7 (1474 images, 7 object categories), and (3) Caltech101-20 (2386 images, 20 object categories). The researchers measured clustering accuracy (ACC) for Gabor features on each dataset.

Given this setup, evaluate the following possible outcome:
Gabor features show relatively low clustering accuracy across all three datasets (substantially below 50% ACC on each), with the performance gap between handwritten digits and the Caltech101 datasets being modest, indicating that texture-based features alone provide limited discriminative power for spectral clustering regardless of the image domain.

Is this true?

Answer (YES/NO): YES